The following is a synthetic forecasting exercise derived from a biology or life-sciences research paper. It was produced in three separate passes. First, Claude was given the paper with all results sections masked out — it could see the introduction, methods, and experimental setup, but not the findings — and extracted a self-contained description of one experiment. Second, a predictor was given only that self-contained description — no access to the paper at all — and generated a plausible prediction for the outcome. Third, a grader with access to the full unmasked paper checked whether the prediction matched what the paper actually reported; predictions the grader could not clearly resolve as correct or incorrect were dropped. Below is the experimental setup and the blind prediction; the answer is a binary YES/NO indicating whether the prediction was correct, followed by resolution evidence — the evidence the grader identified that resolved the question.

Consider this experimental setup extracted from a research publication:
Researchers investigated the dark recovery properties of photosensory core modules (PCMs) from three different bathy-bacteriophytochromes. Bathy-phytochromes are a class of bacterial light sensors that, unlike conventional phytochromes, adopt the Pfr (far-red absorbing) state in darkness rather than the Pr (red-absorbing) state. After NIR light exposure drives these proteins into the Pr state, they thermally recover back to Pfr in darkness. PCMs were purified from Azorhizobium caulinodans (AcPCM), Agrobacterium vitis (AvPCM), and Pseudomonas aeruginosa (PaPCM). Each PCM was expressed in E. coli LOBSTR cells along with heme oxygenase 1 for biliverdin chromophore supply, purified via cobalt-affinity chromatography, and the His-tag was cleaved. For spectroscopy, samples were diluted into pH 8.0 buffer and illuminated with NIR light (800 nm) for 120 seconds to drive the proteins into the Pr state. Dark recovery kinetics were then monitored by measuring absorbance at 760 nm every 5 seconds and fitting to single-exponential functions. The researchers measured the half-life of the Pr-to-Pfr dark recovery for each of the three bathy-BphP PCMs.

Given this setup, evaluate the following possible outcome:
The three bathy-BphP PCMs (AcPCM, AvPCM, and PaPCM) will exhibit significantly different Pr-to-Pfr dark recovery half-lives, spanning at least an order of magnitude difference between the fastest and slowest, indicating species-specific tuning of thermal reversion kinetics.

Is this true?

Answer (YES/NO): NO